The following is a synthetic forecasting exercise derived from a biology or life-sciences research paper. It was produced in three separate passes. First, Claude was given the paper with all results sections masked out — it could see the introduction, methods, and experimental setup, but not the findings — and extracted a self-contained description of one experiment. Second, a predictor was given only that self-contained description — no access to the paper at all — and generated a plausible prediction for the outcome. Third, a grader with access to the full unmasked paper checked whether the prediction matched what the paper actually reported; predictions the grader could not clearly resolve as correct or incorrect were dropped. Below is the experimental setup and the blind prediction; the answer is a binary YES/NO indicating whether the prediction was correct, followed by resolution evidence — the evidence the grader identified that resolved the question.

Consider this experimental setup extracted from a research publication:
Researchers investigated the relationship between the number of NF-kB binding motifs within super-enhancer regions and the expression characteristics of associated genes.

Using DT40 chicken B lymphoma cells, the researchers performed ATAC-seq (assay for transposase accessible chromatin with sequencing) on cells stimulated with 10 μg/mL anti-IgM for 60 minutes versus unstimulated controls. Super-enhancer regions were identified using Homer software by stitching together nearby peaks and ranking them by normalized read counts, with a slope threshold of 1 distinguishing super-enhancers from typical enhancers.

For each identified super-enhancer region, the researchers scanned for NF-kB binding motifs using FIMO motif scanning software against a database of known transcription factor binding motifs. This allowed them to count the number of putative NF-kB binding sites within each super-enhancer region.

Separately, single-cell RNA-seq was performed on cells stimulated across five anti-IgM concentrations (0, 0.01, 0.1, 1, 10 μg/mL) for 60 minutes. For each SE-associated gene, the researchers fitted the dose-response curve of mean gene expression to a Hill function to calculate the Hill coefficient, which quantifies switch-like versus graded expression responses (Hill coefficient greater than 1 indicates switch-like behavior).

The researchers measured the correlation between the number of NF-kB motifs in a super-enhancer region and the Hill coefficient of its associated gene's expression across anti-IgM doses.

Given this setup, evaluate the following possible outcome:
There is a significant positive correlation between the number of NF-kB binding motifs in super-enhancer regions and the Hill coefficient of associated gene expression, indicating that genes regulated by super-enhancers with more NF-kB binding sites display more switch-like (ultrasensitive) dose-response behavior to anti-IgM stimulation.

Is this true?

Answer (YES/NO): YES